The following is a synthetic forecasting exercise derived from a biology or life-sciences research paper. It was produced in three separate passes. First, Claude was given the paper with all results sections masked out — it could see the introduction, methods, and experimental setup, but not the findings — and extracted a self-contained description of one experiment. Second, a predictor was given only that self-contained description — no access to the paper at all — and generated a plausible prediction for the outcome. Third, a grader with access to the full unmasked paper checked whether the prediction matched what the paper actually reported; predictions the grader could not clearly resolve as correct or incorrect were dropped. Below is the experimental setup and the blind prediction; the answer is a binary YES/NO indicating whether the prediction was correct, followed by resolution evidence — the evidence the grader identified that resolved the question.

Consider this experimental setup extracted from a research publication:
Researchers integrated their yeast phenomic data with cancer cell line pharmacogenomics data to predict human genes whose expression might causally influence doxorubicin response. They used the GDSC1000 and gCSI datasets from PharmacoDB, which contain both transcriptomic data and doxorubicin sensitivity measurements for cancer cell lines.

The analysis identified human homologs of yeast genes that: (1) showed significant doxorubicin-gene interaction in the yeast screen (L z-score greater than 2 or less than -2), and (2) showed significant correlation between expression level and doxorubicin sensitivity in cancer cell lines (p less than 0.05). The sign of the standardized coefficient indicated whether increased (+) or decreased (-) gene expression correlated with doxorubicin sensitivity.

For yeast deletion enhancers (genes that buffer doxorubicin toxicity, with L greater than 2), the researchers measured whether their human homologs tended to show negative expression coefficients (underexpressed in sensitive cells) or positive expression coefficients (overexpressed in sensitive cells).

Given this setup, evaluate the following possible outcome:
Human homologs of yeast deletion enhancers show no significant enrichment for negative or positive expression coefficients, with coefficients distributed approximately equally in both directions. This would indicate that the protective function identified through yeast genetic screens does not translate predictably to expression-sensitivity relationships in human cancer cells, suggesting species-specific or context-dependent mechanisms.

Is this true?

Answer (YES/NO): YES